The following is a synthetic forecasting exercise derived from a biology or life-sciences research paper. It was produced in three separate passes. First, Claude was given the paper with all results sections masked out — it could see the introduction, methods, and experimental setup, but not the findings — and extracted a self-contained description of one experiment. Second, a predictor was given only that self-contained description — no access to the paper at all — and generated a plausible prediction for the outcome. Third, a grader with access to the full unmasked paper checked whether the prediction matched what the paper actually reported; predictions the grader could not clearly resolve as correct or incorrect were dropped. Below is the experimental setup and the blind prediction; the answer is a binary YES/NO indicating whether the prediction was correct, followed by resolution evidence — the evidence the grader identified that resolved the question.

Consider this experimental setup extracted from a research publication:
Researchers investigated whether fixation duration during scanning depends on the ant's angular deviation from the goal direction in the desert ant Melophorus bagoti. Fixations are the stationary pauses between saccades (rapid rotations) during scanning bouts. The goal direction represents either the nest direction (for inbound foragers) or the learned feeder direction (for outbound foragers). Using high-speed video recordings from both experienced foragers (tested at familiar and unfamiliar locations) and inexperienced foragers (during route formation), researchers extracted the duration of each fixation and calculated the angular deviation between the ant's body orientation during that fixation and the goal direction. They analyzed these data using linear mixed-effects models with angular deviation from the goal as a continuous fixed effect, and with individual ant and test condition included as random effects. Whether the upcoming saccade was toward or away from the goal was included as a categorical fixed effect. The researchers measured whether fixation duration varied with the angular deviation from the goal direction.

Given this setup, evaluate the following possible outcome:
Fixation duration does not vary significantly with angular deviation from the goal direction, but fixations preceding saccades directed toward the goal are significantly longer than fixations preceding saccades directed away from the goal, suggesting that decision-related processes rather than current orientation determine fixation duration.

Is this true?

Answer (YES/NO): NO